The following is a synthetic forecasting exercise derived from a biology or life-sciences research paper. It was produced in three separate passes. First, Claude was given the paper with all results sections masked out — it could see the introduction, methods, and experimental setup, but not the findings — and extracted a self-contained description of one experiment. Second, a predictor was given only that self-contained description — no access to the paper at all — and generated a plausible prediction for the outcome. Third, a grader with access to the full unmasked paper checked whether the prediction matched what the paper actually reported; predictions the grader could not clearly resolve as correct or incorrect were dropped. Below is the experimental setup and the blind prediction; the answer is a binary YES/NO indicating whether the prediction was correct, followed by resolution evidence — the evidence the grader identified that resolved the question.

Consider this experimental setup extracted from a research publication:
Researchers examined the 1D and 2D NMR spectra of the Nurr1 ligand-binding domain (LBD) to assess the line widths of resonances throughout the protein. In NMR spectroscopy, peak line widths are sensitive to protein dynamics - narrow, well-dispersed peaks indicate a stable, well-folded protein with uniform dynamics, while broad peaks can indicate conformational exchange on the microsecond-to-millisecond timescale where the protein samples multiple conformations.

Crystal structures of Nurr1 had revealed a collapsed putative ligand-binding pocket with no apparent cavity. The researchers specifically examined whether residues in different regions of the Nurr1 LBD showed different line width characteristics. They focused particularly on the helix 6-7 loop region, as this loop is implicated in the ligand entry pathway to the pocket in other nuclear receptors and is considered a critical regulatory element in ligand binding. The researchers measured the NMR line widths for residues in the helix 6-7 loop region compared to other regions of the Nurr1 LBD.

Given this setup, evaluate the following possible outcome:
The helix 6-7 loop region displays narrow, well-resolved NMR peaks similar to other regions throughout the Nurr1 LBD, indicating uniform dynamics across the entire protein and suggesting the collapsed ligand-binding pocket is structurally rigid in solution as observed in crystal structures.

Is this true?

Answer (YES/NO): NO